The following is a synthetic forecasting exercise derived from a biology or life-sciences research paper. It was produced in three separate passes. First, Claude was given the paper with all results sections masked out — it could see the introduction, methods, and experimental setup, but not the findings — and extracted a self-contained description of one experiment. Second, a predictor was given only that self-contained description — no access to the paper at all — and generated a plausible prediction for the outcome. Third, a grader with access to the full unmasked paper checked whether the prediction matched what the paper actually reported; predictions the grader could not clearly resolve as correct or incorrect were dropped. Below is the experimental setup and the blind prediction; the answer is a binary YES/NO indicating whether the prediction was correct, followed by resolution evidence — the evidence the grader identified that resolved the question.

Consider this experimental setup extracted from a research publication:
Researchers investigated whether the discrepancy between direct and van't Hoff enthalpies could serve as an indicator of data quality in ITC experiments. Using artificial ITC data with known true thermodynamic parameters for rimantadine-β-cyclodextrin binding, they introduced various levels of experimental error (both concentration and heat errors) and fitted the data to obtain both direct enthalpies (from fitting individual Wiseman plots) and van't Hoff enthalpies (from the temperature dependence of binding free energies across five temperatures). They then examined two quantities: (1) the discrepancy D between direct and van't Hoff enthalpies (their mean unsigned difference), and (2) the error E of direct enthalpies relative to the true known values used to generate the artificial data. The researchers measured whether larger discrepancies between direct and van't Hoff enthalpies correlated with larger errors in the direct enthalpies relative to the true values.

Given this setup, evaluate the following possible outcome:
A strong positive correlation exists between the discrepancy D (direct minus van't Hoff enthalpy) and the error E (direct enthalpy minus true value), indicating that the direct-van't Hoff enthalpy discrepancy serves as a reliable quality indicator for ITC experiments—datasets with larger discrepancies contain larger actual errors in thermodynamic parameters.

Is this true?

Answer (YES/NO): YES